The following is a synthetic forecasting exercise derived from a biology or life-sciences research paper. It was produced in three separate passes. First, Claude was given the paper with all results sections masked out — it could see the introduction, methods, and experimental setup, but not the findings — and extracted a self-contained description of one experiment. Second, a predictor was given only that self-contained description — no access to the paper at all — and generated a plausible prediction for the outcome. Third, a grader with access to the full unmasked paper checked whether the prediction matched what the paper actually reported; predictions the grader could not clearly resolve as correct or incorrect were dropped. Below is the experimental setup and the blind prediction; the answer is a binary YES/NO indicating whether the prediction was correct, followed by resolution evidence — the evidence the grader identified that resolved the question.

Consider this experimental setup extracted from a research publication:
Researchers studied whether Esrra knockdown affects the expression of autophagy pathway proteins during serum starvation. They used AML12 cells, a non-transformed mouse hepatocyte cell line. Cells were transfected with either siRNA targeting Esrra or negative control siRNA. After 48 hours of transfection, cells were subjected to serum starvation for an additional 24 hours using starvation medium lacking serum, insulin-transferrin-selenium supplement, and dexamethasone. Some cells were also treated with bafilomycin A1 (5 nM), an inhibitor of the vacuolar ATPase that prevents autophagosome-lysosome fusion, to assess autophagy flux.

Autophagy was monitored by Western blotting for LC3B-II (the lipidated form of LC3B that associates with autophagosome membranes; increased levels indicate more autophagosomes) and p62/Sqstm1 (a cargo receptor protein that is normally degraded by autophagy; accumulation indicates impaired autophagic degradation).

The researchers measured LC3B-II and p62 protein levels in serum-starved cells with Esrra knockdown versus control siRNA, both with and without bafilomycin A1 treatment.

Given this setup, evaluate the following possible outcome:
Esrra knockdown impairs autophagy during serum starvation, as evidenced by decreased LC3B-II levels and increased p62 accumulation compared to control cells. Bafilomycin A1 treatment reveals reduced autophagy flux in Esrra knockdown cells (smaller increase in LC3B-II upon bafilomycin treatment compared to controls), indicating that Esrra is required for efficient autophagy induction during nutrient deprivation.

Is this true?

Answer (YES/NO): YES